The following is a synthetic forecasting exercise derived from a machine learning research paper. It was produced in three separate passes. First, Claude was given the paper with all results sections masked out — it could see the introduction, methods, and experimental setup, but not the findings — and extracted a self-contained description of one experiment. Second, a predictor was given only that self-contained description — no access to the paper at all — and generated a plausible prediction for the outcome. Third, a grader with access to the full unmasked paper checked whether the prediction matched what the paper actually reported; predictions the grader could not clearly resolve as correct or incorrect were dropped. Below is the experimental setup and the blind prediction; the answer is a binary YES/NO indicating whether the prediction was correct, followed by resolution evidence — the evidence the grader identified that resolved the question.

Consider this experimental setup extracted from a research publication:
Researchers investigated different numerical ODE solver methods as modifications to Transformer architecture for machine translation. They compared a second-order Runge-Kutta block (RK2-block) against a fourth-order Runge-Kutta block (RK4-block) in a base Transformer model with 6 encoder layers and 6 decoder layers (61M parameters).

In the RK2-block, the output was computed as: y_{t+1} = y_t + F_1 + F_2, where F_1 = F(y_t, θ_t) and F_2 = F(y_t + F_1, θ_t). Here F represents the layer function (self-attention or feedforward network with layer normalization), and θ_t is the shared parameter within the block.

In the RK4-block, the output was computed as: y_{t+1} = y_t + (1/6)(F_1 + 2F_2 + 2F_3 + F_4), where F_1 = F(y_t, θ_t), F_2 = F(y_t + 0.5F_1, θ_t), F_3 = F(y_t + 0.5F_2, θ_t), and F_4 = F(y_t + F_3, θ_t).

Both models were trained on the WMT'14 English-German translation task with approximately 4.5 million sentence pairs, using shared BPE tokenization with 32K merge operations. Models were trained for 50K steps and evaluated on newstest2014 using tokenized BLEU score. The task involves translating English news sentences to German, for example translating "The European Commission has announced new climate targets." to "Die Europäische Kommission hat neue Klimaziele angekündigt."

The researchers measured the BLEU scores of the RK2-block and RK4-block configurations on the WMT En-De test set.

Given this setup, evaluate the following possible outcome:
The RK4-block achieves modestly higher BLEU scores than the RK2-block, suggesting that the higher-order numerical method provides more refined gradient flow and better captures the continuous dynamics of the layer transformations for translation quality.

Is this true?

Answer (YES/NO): YES